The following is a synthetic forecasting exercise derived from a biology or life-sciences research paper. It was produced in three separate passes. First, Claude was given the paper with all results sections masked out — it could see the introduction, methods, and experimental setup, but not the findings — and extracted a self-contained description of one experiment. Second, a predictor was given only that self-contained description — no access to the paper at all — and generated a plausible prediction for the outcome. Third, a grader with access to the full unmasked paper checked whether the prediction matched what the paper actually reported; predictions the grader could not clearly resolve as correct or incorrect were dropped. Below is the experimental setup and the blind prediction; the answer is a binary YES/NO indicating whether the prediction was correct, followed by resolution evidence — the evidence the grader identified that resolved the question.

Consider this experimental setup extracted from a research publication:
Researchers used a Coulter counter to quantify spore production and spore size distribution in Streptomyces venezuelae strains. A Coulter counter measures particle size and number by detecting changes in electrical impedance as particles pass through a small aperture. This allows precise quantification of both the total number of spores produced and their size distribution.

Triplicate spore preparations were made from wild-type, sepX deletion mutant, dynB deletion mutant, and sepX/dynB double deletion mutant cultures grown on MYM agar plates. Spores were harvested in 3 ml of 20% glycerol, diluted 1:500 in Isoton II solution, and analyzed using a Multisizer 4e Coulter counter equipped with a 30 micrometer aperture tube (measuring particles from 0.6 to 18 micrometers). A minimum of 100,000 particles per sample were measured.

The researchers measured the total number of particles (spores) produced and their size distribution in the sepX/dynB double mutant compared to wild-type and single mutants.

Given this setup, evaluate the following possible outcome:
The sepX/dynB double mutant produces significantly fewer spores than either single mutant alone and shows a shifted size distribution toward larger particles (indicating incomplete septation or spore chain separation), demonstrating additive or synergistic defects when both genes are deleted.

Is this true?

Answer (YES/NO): NO